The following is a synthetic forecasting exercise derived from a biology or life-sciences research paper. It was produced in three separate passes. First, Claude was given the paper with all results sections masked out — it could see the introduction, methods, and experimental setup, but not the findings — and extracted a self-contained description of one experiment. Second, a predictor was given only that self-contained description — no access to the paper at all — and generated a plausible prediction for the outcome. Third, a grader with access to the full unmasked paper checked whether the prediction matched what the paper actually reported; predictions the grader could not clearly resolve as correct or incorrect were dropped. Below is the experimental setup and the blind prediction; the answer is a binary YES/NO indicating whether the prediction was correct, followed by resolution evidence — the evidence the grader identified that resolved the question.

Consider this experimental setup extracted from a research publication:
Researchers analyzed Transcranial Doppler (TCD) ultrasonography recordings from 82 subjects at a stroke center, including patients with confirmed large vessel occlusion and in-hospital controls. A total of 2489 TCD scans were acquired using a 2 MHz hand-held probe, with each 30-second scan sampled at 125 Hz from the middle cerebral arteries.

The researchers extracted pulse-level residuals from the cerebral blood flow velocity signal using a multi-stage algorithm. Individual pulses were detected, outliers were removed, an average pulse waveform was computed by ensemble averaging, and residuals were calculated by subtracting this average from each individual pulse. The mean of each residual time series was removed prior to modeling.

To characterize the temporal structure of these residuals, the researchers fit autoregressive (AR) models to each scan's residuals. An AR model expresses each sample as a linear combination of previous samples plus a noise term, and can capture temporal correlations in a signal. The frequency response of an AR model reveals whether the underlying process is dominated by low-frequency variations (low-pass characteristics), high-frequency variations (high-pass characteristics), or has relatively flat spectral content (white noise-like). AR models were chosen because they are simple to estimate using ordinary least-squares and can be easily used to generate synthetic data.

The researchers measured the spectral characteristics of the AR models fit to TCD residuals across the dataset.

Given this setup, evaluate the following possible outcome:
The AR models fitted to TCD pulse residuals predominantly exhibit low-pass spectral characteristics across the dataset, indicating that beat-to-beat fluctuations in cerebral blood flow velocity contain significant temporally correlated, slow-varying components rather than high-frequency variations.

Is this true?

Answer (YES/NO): YES